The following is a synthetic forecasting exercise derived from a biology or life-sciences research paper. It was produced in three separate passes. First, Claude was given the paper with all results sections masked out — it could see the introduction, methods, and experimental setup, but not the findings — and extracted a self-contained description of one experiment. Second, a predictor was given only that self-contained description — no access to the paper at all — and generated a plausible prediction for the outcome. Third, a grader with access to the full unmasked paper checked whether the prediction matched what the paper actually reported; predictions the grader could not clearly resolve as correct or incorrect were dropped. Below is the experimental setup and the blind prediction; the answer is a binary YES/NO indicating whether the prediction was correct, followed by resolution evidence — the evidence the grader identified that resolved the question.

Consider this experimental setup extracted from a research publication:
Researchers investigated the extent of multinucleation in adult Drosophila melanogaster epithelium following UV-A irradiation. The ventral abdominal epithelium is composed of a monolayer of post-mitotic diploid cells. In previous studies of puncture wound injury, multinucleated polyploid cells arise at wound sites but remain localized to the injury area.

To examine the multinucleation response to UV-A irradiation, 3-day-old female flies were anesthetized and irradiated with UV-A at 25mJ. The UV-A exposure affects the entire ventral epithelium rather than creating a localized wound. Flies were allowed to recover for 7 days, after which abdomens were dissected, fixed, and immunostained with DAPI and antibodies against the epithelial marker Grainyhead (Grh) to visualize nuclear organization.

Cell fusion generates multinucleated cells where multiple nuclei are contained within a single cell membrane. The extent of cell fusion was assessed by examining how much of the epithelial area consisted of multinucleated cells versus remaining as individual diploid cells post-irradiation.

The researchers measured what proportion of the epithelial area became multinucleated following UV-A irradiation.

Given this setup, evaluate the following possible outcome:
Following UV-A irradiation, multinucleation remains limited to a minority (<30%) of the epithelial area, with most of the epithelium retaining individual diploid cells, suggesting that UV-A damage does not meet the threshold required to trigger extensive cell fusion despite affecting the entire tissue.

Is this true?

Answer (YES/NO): NO